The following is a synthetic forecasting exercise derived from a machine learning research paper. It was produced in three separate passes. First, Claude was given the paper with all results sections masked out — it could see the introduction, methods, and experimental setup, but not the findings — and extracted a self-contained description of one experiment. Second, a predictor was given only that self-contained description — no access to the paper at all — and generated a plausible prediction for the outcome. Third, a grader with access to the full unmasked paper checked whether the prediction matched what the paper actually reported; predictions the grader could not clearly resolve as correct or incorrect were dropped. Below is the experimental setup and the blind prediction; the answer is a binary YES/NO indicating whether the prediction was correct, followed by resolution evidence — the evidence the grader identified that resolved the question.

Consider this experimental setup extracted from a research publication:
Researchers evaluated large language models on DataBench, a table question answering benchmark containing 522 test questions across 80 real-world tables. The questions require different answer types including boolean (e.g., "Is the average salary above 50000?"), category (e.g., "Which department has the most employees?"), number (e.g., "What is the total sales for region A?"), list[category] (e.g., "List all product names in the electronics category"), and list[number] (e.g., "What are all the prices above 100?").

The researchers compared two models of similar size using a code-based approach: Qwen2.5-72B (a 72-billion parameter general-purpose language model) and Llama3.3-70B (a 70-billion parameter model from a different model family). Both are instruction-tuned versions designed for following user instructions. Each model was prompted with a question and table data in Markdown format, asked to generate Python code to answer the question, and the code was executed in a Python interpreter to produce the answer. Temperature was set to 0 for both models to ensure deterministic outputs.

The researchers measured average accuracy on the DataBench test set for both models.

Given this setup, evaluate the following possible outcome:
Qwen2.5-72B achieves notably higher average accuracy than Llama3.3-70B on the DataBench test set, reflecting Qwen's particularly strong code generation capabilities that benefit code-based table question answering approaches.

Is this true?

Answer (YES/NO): YES